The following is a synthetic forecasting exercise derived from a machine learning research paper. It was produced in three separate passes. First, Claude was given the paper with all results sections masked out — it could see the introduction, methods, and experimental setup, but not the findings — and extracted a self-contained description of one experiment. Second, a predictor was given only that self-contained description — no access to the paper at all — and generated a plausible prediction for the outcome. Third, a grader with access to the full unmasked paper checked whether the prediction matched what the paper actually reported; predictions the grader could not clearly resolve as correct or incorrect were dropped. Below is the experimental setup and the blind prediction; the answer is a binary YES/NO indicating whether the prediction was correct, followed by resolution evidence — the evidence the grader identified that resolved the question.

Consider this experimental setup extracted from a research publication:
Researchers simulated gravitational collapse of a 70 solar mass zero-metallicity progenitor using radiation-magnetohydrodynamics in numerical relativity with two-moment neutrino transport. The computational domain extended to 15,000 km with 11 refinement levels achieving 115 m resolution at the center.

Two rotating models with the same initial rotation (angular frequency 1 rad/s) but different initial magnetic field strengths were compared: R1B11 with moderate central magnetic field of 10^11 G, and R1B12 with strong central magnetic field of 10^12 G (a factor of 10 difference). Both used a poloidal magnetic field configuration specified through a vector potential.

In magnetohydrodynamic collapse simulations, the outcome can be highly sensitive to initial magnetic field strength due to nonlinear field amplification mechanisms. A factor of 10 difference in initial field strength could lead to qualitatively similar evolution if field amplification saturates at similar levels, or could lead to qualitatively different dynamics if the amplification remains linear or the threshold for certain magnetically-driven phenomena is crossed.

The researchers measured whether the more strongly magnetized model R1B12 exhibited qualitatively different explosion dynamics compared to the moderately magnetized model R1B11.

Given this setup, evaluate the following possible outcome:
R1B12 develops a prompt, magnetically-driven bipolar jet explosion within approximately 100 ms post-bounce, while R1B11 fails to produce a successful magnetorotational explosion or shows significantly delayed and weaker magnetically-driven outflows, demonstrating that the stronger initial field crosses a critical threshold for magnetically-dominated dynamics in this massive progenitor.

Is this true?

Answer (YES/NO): NO